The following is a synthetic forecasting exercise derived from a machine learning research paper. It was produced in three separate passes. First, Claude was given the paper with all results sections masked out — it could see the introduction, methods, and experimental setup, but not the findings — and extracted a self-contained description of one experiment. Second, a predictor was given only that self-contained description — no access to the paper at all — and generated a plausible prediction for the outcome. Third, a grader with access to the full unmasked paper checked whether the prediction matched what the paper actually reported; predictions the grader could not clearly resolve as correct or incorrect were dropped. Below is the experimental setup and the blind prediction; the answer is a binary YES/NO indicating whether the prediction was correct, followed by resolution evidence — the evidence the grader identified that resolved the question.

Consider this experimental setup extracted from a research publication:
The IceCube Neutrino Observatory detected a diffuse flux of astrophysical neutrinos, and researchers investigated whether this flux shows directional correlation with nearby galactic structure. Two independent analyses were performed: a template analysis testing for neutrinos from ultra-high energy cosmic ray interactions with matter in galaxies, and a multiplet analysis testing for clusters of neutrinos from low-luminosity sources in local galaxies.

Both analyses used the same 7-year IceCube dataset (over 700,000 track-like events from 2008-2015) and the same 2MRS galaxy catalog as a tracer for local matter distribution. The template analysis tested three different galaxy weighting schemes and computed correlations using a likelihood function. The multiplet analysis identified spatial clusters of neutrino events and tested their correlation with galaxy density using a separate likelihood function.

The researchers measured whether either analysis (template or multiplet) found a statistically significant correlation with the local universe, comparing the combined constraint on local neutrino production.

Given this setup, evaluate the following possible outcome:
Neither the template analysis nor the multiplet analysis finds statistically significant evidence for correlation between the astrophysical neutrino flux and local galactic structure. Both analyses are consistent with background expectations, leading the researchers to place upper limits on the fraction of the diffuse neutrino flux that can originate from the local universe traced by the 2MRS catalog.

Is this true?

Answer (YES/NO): YES